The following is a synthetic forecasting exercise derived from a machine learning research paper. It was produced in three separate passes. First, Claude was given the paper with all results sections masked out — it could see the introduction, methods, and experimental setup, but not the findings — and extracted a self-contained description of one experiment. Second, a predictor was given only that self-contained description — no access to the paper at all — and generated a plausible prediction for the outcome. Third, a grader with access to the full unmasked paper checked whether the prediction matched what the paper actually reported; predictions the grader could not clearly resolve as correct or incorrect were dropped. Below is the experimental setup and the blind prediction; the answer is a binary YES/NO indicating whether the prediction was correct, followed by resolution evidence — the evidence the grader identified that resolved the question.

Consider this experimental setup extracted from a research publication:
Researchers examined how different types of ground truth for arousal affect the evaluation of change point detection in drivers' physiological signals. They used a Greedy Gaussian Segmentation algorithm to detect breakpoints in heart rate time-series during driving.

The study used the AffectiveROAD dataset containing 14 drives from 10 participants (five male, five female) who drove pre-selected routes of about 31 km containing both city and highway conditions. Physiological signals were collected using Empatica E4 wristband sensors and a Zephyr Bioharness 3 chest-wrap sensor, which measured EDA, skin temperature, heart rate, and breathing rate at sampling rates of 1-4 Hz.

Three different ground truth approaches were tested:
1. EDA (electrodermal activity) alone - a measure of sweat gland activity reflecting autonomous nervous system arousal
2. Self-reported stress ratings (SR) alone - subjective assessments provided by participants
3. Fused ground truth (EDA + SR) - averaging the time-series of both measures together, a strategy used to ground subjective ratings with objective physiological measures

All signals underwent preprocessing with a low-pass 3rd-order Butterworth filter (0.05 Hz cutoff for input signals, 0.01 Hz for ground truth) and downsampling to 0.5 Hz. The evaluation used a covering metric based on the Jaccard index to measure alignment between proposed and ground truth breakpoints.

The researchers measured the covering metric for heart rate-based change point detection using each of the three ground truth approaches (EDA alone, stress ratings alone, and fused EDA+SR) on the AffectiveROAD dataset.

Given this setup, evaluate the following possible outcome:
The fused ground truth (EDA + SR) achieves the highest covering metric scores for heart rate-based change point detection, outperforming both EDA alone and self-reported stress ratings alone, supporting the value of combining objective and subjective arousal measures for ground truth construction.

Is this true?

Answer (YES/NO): YES